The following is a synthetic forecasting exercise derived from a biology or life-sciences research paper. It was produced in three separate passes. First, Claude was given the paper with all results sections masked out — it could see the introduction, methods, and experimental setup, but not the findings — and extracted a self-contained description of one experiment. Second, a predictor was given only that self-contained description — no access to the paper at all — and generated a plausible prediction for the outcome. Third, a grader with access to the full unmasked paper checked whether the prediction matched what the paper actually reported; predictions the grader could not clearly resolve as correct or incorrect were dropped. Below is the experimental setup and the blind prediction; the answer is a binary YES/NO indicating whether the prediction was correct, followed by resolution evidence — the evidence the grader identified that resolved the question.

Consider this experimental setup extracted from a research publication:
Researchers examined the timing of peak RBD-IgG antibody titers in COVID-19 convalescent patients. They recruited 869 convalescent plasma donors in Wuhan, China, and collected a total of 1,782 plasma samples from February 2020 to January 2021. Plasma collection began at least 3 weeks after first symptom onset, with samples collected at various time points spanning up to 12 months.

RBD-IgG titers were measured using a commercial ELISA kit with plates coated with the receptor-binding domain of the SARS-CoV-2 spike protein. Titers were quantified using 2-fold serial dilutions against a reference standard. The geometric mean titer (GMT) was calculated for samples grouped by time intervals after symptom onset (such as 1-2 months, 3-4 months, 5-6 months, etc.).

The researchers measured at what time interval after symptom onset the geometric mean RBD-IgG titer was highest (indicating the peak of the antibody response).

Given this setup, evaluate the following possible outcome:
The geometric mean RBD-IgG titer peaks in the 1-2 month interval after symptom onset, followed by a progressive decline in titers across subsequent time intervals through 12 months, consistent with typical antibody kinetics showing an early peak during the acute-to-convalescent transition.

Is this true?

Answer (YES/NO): YES